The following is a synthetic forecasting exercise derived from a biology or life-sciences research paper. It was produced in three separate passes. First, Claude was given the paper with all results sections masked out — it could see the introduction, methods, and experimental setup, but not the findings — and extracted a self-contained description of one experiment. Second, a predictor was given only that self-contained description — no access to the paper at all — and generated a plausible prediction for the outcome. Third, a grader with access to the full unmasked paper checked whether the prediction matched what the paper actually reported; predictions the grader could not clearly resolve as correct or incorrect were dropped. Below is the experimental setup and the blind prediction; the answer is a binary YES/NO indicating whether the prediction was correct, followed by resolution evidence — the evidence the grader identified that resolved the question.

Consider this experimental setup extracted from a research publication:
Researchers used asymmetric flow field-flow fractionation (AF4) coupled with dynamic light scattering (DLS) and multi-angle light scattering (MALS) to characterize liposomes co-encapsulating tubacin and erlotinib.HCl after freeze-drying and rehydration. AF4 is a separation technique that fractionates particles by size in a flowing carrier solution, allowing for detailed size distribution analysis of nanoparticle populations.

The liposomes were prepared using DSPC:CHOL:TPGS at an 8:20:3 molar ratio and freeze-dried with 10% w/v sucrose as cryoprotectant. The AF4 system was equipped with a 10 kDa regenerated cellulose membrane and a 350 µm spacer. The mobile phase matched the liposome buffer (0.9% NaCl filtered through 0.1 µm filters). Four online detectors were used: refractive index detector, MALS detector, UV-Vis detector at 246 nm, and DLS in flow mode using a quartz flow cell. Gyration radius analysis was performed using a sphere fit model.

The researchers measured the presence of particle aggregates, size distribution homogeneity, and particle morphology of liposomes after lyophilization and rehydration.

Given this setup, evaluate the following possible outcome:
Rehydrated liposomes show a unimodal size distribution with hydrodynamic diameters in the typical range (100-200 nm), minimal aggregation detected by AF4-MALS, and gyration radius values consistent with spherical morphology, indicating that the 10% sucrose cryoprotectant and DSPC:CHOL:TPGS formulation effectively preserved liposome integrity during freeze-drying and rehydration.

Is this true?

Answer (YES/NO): YES